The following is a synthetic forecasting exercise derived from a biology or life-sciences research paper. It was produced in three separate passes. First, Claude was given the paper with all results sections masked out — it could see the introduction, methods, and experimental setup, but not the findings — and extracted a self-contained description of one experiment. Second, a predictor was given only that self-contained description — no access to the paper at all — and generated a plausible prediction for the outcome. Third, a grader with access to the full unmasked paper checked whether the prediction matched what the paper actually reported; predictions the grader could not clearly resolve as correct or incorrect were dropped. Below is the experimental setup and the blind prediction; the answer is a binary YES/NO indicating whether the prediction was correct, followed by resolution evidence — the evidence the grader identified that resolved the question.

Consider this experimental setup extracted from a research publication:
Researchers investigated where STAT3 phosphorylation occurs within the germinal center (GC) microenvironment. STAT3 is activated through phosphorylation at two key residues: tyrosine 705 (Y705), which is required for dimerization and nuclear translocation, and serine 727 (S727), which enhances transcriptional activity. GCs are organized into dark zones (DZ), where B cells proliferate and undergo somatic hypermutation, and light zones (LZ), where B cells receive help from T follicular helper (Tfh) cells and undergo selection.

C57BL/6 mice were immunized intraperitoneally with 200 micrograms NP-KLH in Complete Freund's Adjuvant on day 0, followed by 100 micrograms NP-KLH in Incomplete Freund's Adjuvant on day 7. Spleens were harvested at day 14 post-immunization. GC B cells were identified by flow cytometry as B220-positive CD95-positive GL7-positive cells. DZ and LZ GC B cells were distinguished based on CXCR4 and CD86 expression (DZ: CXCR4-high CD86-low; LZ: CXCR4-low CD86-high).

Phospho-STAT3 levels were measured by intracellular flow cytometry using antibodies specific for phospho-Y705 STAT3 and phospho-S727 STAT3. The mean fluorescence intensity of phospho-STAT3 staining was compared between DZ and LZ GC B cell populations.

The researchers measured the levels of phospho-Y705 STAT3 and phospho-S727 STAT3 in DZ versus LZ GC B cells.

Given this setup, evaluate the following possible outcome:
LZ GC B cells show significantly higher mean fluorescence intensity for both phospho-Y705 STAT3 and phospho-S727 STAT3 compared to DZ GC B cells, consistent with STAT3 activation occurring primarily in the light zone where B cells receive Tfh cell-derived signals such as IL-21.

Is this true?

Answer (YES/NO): YES